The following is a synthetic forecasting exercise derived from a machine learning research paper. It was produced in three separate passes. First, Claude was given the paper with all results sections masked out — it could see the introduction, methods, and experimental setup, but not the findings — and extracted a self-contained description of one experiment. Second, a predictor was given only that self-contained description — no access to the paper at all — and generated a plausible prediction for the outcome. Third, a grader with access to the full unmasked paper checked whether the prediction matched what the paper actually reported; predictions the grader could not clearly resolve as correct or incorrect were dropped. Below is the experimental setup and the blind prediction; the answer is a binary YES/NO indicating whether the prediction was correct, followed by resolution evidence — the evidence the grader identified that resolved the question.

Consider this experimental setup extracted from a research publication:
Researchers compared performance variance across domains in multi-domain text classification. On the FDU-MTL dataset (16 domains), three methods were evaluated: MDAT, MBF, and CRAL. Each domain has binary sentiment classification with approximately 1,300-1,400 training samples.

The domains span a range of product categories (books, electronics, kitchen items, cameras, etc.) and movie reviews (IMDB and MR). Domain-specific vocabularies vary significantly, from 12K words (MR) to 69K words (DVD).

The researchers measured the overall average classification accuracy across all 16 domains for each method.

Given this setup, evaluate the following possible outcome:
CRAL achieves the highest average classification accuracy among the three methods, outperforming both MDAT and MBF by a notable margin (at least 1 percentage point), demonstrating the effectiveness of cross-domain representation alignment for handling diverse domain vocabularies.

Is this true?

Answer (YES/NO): NO